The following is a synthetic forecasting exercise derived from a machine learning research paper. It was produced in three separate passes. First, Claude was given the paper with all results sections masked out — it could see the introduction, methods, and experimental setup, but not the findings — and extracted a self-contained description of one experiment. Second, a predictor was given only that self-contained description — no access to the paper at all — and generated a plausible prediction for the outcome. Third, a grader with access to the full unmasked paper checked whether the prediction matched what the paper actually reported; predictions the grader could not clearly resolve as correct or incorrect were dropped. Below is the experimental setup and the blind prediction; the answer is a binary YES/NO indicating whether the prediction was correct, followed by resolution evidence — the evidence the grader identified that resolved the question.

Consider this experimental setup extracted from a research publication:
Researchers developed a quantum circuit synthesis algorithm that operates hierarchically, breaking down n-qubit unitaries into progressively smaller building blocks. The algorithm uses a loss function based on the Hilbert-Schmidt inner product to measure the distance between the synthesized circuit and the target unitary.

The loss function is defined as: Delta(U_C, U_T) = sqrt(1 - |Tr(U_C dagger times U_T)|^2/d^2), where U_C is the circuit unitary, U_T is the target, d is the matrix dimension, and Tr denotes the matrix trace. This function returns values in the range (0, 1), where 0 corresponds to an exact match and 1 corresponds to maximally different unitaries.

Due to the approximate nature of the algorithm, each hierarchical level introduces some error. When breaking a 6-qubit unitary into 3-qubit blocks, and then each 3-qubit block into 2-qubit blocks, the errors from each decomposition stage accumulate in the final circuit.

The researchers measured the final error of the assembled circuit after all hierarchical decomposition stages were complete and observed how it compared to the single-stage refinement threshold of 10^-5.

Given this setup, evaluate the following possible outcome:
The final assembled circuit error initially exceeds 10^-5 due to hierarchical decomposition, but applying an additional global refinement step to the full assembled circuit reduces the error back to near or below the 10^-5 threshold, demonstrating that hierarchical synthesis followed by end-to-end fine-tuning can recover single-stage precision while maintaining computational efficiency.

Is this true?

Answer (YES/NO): NO